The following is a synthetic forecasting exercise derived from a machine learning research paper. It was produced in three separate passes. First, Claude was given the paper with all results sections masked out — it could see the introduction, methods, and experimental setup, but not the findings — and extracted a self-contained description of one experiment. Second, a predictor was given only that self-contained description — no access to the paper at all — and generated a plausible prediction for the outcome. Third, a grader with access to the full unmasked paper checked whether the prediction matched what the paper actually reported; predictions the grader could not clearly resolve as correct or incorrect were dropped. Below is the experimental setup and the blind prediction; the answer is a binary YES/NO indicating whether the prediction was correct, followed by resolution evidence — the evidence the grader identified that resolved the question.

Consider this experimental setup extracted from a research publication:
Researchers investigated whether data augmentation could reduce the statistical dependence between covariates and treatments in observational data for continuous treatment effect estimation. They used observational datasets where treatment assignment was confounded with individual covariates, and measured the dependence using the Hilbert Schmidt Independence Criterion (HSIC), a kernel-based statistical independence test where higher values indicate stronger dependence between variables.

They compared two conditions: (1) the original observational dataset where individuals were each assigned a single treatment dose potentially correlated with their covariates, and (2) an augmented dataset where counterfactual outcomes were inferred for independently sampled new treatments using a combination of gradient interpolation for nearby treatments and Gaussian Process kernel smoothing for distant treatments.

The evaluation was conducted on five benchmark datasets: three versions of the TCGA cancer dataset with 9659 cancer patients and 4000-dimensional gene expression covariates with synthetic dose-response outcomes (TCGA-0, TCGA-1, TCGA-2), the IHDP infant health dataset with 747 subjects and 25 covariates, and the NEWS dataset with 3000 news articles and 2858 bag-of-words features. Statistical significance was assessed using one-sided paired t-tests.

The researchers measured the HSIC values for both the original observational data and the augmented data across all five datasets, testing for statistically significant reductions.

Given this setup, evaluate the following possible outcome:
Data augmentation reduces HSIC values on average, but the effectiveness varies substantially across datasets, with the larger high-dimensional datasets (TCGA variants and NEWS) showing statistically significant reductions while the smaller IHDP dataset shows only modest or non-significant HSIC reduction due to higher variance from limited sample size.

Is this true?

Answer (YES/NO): NO